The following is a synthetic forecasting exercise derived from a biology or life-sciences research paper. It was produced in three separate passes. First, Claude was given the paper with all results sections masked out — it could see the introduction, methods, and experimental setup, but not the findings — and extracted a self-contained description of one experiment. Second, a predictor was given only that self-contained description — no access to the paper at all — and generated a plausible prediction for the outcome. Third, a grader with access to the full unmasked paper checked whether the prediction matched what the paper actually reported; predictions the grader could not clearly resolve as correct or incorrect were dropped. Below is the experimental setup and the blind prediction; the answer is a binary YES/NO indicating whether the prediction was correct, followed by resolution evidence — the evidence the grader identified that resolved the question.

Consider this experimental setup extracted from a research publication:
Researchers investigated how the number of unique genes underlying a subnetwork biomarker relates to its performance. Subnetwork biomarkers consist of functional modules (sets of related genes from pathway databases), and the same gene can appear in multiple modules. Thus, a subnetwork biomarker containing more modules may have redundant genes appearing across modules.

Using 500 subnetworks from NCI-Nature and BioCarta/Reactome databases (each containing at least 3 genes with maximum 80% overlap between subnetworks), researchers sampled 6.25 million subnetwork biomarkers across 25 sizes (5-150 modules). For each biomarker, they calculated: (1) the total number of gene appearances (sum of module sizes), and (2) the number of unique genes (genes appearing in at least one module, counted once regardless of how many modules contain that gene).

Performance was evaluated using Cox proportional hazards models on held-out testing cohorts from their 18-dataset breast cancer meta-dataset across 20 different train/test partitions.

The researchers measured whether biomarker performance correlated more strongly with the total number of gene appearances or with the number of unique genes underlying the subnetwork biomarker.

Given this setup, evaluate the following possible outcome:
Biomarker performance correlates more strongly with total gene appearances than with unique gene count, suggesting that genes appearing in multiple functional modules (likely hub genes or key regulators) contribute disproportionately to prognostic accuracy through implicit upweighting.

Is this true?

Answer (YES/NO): NO